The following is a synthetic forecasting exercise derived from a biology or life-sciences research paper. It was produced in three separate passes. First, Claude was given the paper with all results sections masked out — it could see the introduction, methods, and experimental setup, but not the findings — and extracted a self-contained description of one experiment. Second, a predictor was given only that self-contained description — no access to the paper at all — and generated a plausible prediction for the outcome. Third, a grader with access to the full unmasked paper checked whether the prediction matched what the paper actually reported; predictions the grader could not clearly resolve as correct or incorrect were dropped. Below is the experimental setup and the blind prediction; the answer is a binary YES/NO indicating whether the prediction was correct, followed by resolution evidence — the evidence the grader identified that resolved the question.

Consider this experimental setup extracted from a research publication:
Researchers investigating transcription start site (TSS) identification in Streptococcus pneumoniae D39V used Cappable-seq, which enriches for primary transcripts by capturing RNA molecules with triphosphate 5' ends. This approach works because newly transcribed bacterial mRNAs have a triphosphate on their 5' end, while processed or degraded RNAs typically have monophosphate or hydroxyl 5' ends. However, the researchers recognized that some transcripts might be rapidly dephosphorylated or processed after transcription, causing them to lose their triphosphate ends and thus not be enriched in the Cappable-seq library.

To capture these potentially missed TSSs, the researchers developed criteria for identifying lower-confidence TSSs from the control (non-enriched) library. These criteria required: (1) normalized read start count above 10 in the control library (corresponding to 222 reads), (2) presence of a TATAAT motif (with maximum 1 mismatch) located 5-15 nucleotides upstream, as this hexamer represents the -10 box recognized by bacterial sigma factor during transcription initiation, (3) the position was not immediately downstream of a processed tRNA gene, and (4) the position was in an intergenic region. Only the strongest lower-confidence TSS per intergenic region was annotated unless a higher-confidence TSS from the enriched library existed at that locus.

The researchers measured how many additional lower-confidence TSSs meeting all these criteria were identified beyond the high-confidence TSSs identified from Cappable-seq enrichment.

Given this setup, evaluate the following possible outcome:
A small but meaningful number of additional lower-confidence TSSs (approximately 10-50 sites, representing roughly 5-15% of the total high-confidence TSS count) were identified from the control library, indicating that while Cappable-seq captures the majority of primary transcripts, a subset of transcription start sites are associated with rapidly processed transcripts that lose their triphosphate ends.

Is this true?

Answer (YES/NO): NO